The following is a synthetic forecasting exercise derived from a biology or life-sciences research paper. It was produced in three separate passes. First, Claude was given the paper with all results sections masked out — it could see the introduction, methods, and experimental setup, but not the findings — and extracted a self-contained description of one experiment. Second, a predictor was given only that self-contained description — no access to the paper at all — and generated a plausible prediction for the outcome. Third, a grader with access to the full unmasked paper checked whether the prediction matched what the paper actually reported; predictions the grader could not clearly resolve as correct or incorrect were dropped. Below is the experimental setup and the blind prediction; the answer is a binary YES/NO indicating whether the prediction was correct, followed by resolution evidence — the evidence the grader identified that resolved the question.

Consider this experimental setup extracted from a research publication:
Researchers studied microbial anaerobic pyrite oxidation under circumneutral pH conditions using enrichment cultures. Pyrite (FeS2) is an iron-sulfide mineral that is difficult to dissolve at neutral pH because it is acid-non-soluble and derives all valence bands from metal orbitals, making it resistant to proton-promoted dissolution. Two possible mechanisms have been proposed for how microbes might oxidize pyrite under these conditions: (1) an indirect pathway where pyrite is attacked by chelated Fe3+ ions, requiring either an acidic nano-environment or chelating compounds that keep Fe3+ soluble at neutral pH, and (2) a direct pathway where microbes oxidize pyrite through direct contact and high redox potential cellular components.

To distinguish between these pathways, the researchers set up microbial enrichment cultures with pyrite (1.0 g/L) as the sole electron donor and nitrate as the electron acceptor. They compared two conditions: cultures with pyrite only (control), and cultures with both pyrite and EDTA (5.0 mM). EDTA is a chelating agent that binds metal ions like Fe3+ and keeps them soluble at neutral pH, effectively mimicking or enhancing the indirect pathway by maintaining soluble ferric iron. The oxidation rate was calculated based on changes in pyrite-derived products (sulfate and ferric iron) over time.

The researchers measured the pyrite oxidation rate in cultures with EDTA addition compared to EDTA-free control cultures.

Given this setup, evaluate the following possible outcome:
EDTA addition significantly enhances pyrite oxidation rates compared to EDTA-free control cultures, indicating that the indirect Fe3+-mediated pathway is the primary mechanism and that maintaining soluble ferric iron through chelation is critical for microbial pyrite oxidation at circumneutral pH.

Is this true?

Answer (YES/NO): YES